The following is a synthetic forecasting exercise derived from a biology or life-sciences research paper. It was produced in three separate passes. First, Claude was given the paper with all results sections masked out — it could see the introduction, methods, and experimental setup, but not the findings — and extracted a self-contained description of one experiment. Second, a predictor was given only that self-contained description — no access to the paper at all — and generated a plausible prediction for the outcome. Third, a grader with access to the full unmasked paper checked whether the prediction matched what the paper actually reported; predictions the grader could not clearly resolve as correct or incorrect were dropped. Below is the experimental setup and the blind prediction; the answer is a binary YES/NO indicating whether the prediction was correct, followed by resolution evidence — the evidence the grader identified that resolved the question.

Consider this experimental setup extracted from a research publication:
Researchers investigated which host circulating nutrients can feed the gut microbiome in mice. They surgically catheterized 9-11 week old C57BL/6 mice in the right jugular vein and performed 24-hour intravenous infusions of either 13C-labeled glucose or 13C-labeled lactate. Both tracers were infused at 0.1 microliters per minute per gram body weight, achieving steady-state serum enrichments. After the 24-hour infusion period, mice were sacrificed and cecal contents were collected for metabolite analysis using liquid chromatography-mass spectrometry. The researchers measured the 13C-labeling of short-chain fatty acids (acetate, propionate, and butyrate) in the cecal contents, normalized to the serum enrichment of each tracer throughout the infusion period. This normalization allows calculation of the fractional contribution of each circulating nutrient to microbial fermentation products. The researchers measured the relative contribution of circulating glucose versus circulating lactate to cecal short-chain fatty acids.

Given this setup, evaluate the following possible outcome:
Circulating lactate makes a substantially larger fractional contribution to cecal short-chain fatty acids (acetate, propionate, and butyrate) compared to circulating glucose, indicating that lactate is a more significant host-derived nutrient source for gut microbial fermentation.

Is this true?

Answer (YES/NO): YES